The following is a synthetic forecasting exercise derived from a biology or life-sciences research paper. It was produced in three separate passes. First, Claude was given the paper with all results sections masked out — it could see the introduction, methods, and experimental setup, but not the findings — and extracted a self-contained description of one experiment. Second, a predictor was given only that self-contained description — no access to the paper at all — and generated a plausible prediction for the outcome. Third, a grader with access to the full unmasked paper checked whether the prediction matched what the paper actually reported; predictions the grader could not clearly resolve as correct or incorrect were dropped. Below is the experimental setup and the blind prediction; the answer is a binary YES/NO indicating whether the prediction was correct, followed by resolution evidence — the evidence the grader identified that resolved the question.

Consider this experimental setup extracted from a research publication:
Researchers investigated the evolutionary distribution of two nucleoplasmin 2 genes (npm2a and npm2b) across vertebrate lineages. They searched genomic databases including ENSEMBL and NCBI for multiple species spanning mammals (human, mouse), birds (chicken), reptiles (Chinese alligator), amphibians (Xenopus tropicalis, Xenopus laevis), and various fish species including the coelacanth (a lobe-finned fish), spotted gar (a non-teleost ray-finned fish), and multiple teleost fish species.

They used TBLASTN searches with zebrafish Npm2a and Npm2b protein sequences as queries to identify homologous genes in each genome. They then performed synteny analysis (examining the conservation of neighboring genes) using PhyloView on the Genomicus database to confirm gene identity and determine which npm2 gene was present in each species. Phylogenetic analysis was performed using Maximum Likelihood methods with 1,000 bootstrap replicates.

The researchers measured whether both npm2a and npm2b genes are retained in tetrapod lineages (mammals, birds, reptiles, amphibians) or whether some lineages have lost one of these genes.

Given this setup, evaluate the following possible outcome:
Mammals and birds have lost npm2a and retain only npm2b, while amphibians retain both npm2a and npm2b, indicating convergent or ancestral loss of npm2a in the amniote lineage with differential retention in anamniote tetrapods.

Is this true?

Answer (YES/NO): NO